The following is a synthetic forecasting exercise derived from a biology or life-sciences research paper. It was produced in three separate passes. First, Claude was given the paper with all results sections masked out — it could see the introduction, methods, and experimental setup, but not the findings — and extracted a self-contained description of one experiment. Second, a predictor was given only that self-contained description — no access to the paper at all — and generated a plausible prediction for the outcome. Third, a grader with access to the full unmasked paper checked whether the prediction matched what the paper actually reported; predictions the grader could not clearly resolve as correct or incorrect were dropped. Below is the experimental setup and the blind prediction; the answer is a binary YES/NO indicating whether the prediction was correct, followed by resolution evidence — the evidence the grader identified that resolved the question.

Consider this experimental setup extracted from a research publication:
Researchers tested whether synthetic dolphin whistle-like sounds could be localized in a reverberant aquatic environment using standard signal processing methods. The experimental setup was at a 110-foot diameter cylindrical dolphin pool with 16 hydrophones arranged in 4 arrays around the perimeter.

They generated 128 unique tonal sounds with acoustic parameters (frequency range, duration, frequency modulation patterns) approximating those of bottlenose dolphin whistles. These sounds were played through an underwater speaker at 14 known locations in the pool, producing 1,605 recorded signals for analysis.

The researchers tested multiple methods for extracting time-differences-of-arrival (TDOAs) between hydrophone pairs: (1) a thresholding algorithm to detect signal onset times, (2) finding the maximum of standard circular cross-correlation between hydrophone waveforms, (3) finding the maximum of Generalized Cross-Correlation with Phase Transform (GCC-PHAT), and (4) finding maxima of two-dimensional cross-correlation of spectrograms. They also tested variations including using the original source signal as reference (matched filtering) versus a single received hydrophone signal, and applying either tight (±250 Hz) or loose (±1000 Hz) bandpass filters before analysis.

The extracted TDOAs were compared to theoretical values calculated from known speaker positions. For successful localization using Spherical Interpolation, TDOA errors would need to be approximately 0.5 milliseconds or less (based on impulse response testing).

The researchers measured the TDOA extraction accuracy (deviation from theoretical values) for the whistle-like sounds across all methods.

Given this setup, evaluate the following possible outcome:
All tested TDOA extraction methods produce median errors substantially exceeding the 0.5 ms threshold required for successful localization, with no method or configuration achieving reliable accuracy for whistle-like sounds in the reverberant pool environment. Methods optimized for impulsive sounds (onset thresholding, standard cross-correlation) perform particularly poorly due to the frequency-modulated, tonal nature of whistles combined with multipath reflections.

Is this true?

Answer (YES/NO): YES